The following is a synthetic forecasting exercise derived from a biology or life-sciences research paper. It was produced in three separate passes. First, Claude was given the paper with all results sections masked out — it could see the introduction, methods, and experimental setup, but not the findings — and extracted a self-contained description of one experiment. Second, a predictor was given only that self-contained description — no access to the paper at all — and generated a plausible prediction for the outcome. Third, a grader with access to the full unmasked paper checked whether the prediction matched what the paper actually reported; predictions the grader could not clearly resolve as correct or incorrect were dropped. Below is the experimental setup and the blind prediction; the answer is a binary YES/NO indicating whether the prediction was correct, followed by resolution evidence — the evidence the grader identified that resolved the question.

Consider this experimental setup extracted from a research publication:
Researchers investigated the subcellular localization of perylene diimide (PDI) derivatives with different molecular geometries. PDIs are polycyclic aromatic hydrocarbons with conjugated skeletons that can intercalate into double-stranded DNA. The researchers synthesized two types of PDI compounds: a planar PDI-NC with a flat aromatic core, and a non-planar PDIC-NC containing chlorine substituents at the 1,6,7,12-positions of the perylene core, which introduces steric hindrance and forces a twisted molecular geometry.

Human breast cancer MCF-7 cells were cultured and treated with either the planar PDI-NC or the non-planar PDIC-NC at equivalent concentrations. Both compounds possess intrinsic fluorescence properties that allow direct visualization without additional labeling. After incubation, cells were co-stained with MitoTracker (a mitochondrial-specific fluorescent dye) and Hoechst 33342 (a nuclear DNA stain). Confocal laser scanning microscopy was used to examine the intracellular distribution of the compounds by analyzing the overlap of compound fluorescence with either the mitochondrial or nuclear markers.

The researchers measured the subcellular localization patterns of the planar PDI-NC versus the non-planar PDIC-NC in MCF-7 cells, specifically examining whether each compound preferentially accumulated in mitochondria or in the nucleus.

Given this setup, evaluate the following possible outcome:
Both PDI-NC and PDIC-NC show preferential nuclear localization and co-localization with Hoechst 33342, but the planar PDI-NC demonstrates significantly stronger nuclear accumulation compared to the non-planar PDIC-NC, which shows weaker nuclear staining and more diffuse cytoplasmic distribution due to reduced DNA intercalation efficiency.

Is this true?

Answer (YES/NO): NO